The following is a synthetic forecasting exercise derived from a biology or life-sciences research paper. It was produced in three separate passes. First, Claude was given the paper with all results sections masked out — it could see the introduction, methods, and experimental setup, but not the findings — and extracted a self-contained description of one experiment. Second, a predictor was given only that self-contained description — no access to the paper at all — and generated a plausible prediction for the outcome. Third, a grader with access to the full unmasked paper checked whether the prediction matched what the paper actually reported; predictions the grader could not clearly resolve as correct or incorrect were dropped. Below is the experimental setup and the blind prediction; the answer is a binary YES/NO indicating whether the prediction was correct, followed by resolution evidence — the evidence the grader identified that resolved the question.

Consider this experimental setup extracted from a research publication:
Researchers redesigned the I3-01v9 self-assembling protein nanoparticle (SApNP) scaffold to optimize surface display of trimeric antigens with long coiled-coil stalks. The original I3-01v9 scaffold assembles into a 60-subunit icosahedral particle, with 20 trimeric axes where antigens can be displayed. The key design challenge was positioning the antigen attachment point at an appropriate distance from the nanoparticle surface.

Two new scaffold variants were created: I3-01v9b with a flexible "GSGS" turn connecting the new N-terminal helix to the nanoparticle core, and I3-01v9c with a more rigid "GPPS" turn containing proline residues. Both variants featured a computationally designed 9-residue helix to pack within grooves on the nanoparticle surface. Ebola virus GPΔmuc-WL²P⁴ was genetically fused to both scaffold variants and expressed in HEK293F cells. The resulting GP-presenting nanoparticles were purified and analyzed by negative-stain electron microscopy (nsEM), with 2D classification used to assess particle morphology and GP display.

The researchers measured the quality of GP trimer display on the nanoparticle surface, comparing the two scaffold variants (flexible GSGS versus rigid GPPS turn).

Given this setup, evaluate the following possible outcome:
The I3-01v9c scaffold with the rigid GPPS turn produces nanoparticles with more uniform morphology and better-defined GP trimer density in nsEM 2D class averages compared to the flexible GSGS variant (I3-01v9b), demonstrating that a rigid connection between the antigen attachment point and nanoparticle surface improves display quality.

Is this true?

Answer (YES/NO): NO